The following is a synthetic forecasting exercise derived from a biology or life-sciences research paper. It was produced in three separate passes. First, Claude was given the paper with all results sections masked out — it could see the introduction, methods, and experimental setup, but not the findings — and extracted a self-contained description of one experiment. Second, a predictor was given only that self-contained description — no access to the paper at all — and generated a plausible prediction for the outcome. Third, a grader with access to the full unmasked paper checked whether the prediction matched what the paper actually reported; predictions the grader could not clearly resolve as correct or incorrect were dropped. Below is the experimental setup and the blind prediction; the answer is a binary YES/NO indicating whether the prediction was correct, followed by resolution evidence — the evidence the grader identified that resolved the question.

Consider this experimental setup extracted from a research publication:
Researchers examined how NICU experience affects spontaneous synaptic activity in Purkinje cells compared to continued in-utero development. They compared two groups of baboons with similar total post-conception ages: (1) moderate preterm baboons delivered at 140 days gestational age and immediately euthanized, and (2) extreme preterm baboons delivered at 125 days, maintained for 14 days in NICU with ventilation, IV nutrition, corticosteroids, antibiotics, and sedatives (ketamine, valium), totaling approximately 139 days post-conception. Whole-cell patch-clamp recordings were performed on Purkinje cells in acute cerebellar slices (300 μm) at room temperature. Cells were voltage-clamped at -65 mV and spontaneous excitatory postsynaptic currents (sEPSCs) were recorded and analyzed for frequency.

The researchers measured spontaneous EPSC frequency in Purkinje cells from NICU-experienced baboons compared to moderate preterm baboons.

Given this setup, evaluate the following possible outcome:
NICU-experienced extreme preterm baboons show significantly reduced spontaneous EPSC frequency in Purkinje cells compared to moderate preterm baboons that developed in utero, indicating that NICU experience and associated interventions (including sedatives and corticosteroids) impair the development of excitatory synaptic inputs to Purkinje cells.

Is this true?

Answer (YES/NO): YES